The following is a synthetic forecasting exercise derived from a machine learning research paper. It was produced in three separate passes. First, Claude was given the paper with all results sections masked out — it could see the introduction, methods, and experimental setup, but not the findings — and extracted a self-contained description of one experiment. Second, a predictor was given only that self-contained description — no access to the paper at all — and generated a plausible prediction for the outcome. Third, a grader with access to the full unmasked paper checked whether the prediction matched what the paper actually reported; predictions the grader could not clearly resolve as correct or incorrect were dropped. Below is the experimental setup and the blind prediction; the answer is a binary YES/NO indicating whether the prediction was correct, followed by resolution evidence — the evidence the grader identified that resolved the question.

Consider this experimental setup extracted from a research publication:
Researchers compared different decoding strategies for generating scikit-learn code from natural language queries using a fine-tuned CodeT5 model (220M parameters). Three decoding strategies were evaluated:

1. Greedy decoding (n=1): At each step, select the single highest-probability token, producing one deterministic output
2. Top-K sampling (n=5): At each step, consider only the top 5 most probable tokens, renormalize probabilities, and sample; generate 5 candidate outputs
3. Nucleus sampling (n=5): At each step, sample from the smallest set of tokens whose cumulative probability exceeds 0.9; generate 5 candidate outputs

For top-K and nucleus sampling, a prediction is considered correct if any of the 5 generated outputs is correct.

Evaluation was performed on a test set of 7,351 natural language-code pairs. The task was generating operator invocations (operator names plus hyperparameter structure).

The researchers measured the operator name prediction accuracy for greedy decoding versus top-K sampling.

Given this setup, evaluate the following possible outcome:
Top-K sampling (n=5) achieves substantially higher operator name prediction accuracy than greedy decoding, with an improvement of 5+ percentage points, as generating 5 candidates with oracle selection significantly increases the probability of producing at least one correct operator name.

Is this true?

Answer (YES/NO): YES